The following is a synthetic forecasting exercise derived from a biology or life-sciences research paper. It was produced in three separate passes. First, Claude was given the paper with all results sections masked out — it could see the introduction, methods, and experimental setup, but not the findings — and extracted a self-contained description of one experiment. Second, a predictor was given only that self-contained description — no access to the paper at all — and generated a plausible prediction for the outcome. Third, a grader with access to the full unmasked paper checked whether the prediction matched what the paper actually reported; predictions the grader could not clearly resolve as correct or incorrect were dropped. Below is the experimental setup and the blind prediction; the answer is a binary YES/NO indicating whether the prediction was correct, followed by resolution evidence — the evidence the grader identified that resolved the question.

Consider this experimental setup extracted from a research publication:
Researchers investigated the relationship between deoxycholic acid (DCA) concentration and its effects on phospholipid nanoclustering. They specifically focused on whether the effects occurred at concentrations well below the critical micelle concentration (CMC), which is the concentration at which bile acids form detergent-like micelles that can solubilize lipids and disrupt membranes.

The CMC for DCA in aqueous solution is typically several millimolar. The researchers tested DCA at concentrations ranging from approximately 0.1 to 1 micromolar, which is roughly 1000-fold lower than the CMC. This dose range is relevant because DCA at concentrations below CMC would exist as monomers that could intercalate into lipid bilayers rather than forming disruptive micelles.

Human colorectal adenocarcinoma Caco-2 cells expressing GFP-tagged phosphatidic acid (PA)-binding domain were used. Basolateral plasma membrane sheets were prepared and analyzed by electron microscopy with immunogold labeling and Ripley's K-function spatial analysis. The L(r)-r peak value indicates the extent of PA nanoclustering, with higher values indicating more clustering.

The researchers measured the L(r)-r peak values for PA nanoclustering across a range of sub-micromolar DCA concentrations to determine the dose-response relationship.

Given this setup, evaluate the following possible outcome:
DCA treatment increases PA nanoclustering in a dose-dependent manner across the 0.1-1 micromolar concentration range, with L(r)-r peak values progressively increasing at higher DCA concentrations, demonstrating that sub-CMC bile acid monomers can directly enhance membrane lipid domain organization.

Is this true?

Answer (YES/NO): YES